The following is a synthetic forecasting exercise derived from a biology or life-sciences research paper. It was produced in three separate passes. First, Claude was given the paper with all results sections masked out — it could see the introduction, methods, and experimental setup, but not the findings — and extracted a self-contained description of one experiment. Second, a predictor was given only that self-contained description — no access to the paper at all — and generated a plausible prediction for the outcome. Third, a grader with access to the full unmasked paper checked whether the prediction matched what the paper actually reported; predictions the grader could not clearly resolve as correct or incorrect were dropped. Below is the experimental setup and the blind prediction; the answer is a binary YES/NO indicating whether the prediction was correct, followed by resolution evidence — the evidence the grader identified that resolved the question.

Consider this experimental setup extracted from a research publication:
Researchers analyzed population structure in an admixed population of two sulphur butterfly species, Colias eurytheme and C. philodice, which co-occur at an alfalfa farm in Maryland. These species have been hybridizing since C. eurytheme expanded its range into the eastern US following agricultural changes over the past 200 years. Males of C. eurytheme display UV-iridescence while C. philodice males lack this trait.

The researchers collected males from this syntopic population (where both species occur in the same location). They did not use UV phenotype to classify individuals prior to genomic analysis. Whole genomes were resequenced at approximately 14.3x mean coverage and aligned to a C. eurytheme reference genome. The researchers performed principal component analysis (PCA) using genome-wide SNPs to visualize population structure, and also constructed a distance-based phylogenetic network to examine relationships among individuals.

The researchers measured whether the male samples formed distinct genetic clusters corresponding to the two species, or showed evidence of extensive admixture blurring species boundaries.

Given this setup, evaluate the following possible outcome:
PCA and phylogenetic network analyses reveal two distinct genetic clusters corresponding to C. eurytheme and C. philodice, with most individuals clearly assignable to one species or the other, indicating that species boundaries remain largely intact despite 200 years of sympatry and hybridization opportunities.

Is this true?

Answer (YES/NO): YES